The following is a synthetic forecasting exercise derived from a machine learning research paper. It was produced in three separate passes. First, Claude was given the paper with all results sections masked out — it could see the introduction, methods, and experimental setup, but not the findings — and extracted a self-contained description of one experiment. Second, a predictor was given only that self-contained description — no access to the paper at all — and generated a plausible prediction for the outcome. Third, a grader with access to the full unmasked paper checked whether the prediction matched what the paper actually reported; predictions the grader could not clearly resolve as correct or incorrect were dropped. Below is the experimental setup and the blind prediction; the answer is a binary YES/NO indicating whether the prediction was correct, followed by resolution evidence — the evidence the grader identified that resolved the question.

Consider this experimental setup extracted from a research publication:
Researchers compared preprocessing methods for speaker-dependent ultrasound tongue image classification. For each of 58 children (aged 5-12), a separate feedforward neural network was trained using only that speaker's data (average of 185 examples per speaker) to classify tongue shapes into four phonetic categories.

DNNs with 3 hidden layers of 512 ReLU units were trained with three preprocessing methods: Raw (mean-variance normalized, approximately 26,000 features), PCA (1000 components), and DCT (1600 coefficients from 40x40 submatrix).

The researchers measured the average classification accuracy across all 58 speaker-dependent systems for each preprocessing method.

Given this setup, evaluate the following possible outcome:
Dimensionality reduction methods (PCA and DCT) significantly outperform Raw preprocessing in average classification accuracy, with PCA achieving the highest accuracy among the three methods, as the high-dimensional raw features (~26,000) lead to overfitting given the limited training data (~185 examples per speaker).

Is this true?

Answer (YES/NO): NO